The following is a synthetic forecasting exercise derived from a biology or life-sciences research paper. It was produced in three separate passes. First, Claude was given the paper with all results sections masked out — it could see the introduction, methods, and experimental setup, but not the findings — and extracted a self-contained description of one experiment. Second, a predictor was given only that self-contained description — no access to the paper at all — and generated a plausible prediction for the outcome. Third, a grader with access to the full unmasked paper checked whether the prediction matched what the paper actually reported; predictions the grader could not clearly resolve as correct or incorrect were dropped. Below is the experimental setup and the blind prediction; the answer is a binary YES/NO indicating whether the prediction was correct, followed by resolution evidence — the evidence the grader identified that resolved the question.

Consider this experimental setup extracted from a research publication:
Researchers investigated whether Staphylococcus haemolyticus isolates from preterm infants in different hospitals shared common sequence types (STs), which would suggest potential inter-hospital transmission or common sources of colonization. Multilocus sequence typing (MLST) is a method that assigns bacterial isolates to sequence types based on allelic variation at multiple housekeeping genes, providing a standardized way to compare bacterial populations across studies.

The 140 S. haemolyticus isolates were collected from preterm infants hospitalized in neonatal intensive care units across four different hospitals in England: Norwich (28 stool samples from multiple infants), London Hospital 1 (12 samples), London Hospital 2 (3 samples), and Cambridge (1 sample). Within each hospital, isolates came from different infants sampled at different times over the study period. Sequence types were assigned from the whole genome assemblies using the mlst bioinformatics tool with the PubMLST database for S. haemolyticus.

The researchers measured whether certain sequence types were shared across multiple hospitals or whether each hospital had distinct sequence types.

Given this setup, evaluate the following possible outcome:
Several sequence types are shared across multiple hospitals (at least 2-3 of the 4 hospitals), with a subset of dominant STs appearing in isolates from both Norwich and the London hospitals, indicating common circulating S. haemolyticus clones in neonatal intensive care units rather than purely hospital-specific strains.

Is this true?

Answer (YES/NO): YES